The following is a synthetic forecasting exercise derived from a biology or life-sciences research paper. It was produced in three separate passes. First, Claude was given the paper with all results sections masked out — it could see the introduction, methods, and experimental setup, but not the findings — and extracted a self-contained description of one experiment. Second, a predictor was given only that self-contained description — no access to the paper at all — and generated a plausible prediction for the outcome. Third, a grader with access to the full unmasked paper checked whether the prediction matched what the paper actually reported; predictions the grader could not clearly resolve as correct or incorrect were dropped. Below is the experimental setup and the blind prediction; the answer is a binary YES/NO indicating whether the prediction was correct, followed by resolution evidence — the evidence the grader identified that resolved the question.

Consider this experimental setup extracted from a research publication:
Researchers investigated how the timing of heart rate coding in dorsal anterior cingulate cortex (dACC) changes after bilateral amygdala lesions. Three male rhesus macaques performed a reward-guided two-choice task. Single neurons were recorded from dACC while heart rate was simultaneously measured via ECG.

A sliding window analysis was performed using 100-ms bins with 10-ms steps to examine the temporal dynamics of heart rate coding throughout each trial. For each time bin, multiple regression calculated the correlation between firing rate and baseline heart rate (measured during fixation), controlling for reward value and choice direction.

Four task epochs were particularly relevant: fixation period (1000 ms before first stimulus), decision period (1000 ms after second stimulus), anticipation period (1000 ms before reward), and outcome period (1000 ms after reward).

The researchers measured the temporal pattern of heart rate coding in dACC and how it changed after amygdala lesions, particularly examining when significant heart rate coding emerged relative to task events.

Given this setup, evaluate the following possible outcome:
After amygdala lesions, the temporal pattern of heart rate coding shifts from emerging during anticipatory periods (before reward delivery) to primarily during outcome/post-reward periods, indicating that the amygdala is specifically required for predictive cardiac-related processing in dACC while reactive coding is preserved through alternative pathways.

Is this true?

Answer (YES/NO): NO